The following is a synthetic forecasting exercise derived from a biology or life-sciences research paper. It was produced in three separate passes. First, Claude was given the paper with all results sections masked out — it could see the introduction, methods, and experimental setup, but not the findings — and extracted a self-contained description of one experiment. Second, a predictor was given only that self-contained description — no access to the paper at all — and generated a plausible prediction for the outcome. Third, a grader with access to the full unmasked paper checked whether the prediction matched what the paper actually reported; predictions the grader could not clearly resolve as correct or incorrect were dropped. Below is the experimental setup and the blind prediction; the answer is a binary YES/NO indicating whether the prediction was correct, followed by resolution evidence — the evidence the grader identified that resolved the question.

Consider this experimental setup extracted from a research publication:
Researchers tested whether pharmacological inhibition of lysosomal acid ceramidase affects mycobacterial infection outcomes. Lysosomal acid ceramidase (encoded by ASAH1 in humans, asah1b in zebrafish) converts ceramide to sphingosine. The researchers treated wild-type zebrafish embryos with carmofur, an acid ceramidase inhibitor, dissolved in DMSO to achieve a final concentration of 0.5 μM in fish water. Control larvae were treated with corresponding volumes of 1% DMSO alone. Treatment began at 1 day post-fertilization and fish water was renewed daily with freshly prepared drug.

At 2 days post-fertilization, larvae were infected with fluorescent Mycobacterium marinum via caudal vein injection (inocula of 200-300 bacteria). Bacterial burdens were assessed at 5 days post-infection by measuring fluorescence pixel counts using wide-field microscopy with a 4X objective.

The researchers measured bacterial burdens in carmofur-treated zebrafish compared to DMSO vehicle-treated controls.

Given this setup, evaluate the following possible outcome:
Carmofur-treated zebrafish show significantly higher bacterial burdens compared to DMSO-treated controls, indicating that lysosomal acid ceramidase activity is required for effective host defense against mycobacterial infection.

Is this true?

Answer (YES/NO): NO